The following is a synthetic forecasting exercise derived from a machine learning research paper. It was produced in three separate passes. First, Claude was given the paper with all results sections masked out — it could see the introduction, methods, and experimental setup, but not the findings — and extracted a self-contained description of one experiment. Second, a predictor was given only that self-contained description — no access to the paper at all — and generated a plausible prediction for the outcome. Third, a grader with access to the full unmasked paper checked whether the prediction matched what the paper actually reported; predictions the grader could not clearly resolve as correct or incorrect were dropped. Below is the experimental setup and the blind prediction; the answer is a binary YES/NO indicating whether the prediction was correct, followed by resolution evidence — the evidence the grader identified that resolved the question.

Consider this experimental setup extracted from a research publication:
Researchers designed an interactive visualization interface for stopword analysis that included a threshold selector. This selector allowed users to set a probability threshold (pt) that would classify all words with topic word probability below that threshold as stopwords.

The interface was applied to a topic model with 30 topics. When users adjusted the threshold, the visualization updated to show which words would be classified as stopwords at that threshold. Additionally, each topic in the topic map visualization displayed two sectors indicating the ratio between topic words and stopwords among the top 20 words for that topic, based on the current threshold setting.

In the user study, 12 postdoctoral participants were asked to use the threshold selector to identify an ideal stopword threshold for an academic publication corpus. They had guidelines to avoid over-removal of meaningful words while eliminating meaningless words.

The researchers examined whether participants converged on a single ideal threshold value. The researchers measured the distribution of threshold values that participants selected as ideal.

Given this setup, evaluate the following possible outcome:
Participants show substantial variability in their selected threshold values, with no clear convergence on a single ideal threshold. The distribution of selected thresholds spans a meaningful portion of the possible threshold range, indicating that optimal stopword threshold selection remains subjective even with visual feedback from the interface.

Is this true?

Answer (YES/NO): NO